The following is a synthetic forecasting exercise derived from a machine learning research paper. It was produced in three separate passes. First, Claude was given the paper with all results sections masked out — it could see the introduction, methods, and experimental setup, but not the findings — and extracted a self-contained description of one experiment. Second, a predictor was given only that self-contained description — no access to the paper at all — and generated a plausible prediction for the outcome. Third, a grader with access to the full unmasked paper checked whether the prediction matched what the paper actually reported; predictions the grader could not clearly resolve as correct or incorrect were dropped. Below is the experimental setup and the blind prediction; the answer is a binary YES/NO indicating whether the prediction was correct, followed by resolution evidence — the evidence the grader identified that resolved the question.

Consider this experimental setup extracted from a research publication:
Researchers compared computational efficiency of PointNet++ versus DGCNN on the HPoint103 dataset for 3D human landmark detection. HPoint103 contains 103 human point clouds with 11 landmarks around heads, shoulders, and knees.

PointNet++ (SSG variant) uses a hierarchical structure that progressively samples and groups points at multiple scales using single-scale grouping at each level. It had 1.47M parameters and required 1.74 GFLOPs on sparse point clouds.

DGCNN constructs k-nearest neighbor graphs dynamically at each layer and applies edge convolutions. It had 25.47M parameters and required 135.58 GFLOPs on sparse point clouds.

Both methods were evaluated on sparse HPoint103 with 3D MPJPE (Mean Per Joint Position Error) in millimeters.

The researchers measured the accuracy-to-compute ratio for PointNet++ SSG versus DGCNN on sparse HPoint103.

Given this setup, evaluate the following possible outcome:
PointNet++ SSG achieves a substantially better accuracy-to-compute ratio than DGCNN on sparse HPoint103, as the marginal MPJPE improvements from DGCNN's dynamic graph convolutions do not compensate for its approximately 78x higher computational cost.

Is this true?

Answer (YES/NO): YES